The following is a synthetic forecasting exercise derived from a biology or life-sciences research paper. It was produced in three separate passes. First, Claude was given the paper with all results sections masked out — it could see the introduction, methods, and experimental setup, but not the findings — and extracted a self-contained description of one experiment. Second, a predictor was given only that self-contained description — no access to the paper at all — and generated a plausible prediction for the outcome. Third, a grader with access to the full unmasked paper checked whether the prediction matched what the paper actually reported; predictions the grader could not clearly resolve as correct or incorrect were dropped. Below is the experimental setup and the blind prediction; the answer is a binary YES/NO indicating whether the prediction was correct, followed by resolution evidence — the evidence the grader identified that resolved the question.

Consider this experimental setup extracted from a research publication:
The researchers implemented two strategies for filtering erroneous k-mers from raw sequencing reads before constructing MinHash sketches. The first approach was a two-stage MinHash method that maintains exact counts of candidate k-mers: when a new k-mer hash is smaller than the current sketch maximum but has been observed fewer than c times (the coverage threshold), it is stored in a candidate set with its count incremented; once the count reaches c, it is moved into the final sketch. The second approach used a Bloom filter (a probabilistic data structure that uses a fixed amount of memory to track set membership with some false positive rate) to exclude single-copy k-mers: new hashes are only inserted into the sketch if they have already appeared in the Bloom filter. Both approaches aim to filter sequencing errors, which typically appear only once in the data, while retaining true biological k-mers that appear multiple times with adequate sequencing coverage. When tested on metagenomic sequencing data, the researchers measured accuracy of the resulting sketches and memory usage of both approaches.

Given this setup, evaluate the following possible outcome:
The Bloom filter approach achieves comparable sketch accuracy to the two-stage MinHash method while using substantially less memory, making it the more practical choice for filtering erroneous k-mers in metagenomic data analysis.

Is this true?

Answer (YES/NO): NO